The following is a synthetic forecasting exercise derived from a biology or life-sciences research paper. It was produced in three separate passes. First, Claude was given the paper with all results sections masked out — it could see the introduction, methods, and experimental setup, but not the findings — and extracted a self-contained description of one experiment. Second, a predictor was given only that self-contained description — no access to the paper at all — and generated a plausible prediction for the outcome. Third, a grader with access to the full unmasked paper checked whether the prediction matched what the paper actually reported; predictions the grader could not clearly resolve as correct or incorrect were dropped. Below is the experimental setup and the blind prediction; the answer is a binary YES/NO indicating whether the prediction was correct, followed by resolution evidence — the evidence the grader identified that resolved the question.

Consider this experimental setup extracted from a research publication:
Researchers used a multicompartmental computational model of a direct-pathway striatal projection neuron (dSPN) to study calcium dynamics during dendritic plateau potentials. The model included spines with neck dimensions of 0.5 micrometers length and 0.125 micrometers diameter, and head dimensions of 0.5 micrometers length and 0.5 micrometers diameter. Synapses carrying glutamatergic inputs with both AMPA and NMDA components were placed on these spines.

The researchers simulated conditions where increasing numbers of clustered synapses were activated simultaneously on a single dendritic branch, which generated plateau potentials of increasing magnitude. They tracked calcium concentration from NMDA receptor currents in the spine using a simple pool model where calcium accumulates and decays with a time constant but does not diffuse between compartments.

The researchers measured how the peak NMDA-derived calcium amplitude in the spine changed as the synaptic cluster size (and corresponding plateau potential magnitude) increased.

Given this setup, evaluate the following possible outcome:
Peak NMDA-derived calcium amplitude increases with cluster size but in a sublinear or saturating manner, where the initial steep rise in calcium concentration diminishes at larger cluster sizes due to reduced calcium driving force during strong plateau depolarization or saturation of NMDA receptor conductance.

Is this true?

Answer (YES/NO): NO